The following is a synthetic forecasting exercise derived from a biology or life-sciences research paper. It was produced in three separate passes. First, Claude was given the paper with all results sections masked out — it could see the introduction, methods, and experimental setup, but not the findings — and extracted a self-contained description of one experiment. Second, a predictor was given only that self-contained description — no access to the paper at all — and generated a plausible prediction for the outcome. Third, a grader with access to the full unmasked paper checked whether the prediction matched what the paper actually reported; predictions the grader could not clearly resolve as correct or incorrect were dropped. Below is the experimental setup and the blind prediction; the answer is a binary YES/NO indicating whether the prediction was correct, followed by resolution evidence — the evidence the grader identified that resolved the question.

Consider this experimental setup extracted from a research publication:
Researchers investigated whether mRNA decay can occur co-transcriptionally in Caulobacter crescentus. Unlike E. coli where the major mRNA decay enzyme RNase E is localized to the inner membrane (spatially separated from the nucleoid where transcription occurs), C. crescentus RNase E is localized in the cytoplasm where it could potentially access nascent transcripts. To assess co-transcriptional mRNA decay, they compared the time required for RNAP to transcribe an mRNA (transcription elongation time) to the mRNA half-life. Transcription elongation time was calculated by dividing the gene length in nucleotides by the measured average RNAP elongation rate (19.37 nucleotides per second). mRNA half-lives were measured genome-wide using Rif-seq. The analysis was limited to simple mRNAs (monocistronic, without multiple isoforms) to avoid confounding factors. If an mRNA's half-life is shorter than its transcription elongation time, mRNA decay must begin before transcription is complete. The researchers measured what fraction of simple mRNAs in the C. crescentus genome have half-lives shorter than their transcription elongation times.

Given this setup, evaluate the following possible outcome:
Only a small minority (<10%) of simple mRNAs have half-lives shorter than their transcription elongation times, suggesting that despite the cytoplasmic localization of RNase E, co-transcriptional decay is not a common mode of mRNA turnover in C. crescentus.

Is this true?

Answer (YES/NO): NO